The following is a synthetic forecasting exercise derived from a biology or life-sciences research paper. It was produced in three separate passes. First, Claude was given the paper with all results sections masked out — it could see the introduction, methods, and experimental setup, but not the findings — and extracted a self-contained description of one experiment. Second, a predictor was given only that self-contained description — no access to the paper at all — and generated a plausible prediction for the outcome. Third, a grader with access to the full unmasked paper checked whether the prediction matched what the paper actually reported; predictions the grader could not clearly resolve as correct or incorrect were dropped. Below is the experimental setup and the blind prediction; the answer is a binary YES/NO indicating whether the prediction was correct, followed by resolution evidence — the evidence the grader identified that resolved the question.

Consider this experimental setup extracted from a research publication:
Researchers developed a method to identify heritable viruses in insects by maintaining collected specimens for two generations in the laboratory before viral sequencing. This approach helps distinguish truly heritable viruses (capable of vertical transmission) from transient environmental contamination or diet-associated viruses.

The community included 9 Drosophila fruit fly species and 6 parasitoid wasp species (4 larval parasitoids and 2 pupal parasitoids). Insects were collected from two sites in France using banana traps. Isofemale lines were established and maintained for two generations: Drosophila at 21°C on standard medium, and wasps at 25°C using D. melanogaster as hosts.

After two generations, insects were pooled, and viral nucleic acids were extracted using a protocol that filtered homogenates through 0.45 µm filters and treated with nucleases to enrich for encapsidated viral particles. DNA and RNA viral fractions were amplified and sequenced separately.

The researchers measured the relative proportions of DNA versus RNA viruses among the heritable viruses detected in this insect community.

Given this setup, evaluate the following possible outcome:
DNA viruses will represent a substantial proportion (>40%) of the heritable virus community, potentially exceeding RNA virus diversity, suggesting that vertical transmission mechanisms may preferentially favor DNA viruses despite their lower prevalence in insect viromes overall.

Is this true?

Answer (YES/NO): NO